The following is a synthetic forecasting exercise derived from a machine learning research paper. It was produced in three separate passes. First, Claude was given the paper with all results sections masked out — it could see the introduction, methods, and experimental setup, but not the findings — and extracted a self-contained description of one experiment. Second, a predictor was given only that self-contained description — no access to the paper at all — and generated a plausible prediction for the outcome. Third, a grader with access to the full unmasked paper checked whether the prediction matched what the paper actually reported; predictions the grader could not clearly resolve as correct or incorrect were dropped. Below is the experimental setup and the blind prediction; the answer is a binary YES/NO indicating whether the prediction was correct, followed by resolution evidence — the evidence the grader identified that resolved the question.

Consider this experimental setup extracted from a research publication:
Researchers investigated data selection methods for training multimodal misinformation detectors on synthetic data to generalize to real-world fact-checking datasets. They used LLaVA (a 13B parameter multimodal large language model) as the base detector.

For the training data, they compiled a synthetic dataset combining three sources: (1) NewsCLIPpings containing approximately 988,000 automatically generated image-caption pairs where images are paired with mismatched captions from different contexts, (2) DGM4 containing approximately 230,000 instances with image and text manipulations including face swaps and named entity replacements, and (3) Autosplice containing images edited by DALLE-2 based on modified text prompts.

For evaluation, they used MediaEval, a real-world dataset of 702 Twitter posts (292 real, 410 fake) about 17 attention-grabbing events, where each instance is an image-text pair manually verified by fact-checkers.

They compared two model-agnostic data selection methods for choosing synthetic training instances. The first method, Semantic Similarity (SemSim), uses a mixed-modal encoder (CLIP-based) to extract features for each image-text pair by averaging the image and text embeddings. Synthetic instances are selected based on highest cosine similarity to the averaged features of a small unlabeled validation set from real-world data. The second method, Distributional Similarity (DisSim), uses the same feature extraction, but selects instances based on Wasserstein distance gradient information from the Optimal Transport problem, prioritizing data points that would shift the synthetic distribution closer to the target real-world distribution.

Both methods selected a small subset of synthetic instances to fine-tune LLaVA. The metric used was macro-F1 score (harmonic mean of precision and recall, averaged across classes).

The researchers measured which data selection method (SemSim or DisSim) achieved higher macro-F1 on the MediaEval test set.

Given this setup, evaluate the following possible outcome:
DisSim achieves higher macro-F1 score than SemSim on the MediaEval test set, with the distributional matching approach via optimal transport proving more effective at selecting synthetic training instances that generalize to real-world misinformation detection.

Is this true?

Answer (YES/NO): NO